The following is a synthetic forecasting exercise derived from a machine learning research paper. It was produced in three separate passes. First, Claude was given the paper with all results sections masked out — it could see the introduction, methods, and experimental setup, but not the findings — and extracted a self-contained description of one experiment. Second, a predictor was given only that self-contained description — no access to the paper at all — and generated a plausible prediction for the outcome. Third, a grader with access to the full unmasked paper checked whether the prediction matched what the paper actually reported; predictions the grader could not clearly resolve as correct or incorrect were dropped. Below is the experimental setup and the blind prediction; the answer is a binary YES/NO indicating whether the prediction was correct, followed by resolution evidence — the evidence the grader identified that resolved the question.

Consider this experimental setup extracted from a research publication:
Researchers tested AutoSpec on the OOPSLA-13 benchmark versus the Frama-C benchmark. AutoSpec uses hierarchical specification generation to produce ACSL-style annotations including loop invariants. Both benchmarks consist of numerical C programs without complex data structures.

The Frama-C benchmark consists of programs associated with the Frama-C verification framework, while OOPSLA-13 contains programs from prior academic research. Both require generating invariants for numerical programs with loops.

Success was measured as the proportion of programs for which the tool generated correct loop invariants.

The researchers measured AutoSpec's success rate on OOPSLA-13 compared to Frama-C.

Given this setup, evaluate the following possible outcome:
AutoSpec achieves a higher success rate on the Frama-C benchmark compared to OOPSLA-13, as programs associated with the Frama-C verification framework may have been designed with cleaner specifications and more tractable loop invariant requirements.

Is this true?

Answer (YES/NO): NO